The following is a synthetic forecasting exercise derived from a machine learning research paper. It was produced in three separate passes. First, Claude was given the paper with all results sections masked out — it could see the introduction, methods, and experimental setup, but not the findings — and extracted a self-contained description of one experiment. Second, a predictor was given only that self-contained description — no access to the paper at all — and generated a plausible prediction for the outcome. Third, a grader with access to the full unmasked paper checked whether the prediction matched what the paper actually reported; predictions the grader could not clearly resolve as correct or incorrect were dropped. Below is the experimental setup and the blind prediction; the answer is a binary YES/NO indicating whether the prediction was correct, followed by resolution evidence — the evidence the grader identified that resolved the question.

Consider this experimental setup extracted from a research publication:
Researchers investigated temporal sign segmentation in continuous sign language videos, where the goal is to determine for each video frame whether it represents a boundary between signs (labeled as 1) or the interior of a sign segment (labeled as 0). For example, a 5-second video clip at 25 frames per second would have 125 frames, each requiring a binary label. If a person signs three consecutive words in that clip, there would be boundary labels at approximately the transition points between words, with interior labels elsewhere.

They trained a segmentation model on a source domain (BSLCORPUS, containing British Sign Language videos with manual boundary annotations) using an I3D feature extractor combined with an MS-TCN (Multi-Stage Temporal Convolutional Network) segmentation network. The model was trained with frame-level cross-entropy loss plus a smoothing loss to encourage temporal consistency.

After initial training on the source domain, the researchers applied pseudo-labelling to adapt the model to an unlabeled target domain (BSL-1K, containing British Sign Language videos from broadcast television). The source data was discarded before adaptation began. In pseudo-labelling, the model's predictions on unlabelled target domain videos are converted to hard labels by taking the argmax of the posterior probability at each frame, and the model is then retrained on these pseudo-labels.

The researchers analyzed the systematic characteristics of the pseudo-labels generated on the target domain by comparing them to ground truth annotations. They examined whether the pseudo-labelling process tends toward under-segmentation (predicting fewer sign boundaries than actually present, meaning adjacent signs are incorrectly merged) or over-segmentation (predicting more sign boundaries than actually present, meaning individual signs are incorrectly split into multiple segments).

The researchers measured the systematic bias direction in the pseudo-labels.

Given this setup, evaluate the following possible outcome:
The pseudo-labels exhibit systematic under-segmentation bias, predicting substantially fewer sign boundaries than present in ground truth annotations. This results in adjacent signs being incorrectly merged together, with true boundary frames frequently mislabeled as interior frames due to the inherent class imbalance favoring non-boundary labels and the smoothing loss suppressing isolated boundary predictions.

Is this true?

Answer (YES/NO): NO